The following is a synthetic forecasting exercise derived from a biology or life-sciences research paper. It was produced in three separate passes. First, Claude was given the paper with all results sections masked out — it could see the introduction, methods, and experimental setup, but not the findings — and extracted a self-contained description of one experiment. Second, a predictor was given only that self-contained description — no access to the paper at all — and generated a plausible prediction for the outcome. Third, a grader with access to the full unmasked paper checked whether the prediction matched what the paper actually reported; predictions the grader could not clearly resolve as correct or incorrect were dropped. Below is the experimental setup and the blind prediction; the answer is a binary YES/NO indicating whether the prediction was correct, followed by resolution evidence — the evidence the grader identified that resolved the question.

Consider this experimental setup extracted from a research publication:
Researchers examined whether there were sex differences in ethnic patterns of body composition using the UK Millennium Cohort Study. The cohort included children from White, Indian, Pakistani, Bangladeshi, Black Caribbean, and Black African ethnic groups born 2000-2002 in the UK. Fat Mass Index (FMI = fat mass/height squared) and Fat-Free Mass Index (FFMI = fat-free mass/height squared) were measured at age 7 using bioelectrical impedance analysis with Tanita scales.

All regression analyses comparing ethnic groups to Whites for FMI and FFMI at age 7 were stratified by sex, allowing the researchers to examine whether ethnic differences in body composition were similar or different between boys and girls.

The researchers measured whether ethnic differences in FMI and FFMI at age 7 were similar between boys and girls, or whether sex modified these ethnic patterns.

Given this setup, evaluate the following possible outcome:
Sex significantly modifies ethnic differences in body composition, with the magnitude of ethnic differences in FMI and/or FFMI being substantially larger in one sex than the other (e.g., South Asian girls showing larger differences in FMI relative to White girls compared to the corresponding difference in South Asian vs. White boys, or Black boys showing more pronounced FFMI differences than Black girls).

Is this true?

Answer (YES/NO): NO